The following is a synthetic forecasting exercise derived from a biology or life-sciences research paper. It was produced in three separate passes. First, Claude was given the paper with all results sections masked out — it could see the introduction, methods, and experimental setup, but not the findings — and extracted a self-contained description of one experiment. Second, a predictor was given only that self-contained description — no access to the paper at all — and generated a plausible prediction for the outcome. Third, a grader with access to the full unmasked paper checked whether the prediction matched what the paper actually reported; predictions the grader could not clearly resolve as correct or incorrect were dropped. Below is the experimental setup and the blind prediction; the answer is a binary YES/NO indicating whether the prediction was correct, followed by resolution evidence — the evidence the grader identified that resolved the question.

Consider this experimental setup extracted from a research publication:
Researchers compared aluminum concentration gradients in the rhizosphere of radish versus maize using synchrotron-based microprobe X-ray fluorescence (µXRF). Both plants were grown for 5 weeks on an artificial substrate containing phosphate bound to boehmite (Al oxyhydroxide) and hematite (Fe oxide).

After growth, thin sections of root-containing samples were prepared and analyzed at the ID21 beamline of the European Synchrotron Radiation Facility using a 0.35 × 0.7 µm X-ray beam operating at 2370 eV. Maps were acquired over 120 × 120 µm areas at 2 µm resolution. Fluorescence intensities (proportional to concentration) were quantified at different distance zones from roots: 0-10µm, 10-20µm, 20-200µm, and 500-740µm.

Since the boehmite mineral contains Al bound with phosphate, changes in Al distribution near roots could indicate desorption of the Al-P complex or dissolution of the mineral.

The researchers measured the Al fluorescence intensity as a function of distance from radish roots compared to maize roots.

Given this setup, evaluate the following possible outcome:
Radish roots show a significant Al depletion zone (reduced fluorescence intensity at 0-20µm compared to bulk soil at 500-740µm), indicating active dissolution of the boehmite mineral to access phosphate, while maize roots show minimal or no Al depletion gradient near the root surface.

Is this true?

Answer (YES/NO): NO